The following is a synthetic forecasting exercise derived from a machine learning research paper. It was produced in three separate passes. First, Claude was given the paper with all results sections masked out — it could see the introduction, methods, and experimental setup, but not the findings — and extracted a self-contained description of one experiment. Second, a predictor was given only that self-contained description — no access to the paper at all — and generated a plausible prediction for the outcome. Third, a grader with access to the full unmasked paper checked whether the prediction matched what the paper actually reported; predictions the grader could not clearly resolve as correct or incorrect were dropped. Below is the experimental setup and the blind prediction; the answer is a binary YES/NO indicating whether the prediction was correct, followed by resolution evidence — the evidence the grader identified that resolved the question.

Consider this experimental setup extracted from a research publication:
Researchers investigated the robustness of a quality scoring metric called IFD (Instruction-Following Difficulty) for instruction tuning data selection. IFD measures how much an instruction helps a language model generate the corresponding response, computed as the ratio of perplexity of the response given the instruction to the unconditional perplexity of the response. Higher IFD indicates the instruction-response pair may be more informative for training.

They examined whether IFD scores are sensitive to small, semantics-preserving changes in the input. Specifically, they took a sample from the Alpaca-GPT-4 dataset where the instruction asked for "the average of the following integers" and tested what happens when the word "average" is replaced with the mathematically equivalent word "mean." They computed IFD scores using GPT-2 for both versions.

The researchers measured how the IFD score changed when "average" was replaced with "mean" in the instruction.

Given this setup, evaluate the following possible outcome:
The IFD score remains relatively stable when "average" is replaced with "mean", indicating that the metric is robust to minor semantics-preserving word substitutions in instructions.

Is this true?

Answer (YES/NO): NO